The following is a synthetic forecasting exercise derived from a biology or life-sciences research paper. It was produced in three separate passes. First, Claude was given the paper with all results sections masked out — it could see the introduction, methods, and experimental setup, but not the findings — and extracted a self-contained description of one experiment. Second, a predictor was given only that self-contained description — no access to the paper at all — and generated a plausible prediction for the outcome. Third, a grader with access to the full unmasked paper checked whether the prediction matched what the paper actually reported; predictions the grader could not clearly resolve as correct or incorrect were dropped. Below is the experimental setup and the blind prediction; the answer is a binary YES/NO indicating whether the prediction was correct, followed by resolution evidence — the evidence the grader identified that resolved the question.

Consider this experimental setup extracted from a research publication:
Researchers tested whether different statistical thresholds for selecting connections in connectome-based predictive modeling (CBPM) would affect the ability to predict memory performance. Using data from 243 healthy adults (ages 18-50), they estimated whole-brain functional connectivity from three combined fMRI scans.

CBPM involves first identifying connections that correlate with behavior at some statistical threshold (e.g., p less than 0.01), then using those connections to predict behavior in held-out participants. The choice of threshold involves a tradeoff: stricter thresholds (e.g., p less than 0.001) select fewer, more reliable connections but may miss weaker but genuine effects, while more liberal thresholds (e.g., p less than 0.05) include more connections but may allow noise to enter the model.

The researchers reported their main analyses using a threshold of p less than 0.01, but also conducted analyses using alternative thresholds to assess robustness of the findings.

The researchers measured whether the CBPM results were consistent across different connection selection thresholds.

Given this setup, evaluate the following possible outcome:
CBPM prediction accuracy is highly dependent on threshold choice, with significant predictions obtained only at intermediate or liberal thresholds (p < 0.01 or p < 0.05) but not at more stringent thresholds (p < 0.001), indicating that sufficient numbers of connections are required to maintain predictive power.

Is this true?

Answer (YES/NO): NO